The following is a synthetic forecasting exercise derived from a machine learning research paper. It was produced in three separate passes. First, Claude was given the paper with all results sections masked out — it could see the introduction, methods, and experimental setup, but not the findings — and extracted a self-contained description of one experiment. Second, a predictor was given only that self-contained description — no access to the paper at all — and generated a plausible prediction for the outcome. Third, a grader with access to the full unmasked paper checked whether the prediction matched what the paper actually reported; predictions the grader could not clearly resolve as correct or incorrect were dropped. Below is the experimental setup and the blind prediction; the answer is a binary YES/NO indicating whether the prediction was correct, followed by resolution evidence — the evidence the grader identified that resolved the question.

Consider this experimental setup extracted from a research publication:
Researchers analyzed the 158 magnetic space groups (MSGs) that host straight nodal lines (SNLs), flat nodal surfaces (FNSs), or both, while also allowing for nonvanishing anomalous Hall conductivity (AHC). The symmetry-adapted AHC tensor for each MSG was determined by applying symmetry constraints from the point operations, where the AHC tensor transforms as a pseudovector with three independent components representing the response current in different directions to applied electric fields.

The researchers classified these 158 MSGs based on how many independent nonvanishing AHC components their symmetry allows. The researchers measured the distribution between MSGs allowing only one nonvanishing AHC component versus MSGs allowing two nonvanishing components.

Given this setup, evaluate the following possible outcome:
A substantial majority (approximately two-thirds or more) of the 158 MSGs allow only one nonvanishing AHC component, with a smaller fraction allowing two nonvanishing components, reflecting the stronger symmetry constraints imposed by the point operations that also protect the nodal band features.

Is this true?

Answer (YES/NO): YES